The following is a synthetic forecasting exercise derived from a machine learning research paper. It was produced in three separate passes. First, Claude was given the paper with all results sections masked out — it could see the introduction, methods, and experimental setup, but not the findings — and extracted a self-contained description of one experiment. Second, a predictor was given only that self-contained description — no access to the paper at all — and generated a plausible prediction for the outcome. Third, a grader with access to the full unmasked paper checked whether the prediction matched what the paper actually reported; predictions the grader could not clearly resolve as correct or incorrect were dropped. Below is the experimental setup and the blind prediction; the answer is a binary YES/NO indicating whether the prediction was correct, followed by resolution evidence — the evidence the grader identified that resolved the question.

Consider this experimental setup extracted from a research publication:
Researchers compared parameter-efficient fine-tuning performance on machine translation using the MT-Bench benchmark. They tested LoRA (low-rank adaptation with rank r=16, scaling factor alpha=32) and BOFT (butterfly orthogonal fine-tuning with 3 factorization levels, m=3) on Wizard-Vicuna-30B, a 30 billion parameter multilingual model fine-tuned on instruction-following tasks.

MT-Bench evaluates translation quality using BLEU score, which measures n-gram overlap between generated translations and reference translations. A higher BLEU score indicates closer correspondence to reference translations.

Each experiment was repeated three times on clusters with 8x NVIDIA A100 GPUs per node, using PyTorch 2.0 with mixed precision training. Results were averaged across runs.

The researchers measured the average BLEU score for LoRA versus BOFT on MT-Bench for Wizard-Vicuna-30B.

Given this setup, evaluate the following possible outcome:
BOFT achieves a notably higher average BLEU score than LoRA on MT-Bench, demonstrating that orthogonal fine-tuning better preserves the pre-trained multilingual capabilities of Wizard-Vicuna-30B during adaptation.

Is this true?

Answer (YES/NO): NO